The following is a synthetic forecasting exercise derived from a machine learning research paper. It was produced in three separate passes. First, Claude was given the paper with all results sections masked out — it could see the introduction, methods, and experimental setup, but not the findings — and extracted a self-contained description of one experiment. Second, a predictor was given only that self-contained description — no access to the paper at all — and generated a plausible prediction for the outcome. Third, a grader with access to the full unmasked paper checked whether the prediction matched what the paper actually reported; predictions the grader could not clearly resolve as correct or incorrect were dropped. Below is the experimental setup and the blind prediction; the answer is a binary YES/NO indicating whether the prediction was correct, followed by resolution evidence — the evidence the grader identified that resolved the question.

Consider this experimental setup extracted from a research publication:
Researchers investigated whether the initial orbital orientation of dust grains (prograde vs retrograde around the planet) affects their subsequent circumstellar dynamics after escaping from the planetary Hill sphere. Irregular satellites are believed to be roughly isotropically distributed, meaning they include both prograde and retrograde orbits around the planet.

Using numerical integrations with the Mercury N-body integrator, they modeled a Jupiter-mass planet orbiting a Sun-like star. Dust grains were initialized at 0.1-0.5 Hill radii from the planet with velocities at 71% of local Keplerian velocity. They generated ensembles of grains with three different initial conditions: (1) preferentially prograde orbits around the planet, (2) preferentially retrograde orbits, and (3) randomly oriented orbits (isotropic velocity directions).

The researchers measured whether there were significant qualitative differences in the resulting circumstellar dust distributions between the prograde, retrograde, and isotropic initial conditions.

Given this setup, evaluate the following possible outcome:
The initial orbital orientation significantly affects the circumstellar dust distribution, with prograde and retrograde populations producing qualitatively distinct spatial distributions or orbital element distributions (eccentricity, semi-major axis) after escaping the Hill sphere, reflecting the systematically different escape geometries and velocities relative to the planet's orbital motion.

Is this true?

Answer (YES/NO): NO